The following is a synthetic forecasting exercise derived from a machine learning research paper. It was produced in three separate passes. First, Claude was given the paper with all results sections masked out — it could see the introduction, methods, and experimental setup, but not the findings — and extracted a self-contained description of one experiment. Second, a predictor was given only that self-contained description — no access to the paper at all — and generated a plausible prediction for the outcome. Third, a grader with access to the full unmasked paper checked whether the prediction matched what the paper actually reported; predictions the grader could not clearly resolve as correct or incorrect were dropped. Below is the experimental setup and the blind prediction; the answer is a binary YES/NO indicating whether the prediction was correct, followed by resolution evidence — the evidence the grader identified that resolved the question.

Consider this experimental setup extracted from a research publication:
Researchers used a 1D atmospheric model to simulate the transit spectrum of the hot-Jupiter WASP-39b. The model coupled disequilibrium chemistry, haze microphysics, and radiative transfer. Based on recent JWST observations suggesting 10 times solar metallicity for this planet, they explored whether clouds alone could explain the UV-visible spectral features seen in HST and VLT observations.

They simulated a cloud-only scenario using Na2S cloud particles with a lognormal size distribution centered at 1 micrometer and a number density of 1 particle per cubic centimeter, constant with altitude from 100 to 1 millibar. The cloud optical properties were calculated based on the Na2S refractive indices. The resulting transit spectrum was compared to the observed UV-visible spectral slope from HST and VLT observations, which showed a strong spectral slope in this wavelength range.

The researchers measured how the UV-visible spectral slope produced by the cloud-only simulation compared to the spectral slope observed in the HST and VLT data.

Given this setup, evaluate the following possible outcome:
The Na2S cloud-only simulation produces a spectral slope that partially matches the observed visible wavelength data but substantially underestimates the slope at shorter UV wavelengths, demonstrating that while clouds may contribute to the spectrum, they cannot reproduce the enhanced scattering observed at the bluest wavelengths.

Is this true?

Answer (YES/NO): NO